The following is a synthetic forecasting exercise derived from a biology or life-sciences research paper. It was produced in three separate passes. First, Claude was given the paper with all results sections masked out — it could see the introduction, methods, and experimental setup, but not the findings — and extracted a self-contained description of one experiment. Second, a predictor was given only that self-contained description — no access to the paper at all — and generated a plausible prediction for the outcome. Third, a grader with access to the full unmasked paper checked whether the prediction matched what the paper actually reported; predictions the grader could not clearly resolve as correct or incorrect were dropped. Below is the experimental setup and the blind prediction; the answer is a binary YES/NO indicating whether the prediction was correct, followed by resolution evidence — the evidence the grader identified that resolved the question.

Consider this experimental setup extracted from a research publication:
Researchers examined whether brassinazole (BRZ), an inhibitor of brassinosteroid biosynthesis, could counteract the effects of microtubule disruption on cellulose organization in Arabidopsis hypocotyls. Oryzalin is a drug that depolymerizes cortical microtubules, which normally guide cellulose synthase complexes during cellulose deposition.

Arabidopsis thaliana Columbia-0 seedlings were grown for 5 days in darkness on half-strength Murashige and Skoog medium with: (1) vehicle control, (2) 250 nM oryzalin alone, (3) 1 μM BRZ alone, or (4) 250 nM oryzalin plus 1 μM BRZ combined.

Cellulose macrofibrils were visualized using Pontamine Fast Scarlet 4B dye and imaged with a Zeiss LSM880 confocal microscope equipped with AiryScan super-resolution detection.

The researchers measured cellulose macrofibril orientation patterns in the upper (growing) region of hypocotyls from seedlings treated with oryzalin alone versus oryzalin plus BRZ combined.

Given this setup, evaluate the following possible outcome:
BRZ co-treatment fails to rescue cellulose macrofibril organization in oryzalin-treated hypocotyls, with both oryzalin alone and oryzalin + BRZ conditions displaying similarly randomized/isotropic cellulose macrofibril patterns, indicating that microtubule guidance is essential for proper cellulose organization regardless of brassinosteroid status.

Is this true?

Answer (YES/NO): YES